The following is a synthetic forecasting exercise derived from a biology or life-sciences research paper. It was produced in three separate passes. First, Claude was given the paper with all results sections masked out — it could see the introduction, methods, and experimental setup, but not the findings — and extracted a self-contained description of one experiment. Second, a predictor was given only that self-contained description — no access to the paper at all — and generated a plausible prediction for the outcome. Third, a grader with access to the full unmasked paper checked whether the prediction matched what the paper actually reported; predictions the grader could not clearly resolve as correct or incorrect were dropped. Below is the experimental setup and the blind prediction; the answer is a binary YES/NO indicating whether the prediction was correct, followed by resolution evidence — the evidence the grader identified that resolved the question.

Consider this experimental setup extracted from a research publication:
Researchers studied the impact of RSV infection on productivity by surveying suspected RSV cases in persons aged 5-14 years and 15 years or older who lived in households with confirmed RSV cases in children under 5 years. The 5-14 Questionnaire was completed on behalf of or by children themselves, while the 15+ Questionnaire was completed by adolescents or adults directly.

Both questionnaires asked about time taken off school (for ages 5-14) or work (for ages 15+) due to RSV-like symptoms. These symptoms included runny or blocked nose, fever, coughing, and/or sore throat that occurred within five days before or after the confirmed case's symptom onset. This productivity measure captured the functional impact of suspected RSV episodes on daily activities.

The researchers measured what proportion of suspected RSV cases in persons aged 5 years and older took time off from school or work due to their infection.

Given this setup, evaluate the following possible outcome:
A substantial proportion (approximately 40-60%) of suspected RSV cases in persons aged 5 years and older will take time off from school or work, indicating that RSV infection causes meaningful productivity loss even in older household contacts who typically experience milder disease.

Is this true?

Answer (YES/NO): NO